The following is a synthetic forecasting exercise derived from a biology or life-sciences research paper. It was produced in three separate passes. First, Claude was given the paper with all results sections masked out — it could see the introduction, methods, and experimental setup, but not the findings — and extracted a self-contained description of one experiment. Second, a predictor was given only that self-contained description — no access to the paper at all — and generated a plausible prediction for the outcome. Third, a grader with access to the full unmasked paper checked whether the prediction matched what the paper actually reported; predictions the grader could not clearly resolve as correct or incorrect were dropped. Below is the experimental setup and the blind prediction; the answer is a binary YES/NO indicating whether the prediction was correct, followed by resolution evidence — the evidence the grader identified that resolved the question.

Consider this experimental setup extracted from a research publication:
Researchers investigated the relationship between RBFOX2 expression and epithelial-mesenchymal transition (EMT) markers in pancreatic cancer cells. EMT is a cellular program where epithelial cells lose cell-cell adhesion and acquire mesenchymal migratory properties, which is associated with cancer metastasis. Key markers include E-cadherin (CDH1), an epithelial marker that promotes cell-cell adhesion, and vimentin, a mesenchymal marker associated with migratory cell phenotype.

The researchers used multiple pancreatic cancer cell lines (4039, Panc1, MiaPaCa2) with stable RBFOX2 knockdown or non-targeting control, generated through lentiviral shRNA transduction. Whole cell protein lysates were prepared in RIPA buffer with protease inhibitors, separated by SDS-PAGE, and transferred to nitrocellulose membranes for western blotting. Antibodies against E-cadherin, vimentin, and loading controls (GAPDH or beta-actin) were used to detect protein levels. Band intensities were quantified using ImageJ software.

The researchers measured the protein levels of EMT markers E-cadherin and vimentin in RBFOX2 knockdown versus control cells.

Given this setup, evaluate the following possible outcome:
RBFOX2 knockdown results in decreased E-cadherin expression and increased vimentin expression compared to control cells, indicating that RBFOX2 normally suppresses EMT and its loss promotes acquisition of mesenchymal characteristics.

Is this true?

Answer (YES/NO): NO